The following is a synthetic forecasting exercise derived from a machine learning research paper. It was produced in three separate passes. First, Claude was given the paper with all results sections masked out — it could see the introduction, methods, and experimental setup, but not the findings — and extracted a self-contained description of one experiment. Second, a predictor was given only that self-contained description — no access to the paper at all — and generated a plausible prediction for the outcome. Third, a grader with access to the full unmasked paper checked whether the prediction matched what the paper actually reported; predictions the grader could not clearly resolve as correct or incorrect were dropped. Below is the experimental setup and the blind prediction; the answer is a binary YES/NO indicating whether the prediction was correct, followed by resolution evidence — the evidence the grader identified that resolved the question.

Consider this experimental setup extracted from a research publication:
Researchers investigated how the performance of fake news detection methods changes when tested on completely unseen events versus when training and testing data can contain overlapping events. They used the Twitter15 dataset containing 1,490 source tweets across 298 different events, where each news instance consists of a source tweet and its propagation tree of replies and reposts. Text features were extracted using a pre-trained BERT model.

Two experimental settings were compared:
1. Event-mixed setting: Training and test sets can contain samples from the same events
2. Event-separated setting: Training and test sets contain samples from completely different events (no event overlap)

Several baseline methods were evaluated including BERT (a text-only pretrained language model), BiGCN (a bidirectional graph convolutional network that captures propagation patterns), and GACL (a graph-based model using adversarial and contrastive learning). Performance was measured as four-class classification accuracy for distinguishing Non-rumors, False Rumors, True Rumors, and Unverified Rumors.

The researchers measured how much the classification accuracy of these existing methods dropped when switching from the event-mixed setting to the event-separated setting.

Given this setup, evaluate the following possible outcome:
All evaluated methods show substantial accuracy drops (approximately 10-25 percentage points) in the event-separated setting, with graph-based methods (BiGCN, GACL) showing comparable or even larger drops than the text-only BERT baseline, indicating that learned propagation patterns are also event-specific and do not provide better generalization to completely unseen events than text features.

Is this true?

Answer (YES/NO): NO